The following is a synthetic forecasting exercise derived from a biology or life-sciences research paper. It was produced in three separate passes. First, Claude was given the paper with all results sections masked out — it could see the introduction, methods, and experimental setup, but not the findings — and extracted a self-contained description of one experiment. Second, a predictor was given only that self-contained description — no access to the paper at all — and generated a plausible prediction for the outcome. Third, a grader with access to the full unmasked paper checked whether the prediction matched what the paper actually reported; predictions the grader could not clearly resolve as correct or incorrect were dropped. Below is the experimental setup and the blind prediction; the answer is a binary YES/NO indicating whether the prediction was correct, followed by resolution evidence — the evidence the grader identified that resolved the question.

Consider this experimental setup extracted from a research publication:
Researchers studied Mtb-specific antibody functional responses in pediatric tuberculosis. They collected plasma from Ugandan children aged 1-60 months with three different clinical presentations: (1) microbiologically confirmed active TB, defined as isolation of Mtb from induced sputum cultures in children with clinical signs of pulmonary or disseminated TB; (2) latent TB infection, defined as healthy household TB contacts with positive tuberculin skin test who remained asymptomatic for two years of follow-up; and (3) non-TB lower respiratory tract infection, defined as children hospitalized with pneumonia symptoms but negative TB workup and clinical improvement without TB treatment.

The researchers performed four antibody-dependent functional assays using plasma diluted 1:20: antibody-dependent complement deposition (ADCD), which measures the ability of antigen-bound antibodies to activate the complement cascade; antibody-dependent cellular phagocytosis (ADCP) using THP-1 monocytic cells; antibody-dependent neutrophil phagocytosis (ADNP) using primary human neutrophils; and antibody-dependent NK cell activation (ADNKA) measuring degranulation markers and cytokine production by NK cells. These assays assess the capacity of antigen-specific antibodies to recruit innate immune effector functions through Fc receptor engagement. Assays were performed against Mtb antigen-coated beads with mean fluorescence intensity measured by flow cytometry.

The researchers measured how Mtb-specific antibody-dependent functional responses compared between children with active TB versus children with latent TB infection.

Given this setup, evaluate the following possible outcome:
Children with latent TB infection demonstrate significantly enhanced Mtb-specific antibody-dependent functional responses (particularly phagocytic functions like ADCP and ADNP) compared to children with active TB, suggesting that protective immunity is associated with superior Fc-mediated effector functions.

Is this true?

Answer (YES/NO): YES